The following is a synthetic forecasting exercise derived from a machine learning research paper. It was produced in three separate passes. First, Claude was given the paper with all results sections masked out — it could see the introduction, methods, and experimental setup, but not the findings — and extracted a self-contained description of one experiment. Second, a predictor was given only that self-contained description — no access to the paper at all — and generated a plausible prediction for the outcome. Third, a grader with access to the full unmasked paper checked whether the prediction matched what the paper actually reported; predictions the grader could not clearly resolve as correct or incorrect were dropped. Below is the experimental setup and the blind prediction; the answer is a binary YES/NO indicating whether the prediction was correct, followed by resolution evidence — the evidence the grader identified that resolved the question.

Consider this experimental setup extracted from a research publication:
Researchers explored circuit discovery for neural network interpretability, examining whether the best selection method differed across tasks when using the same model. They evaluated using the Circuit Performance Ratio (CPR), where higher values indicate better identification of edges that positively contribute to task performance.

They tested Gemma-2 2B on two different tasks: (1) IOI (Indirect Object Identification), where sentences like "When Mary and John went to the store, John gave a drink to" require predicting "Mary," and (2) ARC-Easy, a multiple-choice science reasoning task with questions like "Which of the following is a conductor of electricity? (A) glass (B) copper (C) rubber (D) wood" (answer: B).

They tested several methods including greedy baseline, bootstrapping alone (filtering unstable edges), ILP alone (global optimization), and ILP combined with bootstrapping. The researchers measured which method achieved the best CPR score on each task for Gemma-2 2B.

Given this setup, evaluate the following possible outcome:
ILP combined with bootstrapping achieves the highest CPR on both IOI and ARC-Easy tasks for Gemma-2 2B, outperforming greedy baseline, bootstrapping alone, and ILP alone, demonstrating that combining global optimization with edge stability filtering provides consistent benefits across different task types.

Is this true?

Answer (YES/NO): NO